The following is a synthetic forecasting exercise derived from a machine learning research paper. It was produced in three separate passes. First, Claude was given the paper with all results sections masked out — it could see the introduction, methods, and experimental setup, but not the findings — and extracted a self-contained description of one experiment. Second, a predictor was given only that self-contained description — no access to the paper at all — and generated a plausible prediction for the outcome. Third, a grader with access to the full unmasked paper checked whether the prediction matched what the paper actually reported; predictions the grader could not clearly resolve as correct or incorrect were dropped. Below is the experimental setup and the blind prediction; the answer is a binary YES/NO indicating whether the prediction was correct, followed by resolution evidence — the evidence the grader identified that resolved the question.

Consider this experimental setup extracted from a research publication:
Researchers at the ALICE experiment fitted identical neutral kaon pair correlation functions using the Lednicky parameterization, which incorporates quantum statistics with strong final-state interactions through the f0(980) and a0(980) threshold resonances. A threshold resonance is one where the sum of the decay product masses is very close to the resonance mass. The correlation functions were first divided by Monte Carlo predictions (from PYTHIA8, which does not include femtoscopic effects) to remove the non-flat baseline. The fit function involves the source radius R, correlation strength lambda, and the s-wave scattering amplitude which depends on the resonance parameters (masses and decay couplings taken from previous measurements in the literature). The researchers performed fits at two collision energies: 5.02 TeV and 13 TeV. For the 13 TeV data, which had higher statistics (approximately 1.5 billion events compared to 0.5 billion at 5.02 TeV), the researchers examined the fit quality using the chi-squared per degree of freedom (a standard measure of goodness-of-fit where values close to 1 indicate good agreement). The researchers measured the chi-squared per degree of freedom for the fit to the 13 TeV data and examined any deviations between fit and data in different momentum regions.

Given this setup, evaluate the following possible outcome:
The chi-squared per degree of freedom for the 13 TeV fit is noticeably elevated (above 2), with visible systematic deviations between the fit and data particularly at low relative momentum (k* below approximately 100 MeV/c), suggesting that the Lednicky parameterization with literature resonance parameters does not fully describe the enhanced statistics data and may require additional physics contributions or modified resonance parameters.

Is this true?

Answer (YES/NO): NO